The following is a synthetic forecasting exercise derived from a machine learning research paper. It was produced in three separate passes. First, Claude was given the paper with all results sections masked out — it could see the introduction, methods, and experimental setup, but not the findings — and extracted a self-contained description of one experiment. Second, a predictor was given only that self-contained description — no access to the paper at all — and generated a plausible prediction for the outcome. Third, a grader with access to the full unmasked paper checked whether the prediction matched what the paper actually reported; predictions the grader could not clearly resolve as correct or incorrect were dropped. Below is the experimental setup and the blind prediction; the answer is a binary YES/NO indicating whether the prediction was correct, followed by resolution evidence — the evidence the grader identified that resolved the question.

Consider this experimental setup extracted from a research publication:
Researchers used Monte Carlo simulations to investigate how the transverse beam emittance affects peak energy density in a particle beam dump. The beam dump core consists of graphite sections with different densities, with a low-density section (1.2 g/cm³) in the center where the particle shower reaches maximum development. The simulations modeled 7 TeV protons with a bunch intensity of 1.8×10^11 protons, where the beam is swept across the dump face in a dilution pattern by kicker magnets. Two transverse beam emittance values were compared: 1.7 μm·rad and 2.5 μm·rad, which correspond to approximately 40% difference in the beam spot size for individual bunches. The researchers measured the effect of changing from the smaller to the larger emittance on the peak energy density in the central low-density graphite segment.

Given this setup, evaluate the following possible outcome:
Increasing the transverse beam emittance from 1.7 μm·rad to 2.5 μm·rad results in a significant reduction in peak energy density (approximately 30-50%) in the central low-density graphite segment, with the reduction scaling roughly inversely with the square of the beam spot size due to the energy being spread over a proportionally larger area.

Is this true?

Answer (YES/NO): NO